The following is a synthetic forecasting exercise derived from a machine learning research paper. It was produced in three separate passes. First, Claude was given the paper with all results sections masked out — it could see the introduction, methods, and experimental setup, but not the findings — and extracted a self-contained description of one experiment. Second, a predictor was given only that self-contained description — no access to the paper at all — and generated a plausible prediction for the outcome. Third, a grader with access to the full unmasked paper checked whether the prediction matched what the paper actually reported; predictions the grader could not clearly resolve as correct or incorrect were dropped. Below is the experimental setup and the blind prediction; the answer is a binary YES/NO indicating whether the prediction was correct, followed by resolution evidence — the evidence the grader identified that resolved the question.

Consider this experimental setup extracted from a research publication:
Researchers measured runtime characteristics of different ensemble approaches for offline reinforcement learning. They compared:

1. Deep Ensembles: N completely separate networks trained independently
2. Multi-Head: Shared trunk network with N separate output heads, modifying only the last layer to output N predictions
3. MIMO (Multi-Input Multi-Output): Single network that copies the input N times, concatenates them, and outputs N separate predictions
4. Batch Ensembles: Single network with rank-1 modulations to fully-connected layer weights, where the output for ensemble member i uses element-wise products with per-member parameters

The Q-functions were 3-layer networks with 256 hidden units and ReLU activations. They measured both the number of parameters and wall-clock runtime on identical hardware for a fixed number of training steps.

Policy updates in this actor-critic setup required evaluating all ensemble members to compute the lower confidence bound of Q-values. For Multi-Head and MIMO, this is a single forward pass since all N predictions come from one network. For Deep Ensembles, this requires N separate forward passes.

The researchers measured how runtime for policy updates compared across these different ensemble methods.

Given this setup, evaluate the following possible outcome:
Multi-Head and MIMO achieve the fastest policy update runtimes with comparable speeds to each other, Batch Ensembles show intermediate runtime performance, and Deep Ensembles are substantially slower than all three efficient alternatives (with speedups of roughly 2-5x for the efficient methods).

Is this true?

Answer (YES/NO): NO